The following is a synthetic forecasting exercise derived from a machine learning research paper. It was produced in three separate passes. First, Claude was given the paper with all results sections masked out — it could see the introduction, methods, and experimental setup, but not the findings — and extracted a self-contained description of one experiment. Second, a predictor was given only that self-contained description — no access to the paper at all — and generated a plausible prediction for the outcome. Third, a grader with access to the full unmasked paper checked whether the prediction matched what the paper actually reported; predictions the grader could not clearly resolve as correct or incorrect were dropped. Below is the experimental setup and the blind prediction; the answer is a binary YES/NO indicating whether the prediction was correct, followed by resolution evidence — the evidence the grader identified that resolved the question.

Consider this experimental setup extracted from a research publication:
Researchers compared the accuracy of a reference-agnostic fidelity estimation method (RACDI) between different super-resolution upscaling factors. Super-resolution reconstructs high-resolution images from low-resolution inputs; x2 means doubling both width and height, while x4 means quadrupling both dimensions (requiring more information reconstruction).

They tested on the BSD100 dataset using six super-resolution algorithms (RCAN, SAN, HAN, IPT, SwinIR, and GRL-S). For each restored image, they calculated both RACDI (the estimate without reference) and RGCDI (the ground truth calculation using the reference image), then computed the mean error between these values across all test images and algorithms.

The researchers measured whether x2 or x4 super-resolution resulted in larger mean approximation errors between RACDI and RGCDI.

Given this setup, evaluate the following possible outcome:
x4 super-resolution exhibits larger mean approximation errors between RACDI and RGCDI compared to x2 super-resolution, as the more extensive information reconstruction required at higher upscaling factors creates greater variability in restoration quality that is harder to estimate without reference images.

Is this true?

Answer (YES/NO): YES